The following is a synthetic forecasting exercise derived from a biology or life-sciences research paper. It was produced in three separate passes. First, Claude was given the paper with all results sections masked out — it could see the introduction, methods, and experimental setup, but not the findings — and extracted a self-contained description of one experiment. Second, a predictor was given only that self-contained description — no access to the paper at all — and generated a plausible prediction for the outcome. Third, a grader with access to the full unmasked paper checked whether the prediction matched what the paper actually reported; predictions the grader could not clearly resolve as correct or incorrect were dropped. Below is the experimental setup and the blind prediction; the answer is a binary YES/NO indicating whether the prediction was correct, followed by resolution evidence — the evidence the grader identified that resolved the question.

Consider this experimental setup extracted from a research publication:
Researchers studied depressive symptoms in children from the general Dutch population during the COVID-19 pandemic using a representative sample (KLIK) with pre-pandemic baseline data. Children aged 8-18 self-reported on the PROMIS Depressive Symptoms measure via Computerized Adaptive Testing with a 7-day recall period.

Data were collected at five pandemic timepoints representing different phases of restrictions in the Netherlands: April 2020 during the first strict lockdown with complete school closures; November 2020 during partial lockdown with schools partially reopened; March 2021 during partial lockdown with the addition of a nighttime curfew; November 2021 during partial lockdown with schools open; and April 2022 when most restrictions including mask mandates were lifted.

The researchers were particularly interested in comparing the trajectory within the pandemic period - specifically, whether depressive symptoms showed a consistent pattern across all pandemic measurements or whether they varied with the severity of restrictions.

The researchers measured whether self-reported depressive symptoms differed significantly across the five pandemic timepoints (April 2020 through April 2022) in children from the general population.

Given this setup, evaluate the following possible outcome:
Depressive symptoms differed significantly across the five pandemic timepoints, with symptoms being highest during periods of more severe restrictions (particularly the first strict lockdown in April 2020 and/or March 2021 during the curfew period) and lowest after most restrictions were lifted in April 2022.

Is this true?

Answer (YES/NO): NO